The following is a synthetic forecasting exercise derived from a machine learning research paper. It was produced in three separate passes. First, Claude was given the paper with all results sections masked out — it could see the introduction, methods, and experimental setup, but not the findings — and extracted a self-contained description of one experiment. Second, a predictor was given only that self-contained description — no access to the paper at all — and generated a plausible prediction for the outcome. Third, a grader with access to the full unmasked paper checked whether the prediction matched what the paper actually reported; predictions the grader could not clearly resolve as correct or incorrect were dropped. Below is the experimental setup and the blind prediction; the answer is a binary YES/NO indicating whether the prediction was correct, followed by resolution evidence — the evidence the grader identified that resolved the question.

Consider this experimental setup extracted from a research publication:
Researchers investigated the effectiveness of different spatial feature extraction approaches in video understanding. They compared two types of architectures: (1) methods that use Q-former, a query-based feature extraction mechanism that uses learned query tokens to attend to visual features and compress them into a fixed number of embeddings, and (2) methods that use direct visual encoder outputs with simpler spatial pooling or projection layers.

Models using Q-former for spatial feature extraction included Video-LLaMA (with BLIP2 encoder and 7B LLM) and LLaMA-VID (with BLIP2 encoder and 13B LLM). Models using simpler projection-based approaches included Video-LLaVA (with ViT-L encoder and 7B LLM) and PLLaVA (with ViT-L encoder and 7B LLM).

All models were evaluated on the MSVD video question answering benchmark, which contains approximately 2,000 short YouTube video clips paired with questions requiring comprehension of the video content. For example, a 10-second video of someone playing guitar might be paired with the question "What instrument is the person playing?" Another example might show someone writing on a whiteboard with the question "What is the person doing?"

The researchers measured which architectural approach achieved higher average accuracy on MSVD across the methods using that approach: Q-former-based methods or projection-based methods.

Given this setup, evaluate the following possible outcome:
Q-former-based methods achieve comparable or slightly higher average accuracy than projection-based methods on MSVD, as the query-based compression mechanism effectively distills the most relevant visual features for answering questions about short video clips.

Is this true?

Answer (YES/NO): NO